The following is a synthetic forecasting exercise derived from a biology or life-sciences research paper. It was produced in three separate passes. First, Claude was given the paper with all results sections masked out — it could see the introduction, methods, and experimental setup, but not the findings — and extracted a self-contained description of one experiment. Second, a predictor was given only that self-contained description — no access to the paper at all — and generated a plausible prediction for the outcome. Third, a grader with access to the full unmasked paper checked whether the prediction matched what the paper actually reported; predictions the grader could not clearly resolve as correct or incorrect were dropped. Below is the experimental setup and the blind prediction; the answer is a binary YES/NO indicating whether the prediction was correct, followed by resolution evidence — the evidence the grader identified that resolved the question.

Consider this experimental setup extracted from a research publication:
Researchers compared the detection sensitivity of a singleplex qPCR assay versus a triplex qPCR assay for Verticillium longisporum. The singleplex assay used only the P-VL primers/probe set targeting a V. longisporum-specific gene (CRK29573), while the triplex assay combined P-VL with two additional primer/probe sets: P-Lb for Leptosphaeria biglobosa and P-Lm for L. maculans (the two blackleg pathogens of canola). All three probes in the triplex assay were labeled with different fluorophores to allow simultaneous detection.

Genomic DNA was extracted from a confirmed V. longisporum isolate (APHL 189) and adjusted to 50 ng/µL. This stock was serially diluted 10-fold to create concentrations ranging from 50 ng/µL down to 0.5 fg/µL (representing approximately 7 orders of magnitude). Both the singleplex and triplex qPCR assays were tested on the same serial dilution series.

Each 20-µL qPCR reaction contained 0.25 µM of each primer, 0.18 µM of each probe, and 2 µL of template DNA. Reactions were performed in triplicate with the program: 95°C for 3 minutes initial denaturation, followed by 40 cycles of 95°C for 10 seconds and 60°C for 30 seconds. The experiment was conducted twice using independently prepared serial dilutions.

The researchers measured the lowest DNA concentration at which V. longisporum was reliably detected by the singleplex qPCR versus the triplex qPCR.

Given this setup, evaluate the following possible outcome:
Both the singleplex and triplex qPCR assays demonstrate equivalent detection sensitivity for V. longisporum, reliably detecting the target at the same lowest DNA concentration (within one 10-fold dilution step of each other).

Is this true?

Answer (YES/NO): YES